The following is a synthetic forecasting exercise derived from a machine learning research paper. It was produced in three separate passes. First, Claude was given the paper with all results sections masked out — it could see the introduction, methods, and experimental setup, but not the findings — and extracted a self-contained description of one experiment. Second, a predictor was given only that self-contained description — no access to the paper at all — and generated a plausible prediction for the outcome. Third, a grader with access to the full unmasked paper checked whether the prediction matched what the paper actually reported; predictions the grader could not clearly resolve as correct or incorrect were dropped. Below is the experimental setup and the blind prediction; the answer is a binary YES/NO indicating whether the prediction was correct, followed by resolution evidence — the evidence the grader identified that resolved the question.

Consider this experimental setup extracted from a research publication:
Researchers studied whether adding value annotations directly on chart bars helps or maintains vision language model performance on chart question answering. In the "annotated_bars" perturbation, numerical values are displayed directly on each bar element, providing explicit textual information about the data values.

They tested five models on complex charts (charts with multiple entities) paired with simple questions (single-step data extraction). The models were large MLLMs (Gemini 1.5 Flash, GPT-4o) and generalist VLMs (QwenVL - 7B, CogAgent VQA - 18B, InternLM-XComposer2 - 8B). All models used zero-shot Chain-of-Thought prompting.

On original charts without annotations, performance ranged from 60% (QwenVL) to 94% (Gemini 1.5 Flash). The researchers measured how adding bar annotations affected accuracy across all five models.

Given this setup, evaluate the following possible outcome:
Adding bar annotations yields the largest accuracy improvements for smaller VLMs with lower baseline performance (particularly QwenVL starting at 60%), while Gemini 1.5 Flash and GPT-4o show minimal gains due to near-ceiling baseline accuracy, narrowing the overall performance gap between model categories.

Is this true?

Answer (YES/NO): NO